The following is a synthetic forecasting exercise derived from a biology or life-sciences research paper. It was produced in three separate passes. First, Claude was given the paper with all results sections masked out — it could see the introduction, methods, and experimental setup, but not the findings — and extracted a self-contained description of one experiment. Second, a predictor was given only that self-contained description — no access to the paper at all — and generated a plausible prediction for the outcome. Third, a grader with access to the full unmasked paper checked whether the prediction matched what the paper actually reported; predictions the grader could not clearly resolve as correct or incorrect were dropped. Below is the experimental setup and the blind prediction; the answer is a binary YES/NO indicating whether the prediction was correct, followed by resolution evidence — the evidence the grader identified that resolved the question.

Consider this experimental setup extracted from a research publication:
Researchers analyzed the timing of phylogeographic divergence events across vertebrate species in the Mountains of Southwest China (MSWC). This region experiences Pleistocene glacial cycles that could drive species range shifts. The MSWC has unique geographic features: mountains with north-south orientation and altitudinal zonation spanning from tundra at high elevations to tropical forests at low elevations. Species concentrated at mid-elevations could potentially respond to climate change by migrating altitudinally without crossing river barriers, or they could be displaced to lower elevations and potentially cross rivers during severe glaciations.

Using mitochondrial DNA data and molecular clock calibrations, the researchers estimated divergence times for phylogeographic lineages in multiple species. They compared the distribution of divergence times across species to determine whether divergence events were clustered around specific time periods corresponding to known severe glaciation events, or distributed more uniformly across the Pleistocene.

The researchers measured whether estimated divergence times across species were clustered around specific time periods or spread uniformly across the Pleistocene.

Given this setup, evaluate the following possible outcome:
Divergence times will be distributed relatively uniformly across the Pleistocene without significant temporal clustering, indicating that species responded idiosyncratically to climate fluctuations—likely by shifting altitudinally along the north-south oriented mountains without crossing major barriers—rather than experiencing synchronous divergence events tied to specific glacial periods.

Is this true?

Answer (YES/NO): NO